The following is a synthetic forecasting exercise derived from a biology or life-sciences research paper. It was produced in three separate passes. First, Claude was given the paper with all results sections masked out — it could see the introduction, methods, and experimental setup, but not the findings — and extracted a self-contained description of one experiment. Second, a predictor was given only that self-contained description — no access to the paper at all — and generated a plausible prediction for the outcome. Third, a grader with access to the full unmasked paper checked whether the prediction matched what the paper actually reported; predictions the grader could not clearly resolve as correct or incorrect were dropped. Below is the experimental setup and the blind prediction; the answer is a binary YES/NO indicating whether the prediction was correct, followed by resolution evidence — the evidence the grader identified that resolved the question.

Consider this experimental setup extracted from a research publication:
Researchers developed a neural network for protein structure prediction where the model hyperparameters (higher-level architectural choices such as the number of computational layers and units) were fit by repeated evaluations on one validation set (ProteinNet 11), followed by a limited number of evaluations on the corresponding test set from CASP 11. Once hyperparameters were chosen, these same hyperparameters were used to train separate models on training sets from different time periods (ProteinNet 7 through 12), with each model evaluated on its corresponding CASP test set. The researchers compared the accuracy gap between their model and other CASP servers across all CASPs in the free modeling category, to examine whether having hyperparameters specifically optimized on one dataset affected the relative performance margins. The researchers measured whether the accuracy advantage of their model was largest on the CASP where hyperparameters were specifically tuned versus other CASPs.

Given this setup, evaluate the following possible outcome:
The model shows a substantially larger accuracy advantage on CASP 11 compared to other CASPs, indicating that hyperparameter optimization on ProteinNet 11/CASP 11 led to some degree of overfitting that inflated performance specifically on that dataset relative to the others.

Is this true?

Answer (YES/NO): NO